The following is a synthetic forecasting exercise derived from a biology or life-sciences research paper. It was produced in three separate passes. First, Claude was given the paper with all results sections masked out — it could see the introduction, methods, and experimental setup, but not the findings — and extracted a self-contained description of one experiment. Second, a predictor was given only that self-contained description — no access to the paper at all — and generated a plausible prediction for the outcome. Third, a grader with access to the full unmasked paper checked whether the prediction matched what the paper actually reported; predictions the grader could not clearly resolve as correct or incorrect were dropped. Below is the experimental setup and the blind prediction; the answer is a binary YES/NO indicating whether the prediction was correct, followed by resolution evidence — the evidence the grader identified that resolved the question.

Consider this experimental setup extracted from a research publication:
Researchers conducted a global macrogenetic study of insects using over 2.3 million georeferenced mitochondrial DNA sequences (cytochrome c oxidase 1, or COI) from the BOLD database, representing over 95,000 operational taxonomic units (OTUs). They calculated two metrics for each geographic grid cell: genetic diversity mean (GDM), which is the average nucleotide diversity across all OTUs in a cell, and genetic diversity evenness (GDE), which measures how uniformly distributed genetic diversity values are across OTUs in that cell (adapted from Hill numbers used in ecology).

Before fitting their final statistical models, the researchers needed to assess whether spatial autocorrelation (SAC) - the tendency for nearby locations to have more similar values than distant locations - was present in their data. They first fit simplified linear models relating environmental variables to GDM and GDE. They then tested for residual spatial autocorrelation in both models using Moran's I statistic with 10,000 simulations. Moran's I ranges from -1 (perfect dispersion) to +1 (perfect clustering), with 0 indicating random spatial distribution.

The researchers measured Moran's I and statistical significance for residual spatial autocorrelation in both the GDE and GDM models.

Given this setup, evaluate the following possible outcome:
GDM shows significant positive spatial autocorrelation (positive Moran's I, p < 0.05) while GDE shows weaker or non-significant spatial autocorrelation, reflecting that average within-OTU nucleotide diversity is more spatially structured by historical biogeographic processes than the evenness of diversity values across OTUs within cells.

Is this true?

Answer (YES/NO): NO